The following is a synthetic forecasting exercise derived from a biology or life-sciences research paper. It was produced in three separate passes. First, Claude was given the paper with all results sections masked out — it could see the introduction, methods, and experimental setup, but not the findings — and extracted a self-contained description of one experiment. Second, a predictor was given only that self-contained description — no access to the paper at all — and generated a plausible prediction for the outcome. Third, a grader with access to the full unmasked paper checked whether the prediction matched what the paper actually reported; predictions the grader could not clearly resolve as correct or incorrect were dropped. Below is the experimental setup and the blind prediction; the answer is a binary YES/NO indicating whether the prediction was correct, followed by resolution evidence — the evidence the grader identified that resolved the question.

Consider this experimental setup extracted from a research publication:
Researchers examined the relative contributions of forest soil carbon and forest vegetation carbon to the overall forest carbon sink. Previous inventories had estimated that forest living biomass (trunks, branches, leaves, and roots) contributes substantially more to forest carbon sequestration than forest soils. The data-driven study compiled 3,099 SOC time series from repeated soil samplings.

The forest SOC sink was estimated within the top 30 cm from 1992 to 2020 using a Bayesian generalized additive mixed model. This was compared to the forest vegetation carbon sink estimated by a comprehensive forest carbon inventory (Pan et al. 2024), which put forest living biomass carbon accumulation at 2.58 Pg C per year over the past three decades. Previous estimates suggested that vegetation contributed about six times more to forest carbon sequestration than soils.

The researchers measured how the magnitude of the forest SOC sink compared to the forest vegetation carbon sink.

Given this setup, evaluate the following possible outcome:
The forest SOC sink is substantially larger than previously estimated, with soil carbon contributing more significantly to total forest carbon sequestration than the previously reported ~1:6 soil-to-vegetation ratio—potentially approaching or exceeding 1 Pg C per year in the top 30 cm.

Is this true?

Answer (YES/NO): YES